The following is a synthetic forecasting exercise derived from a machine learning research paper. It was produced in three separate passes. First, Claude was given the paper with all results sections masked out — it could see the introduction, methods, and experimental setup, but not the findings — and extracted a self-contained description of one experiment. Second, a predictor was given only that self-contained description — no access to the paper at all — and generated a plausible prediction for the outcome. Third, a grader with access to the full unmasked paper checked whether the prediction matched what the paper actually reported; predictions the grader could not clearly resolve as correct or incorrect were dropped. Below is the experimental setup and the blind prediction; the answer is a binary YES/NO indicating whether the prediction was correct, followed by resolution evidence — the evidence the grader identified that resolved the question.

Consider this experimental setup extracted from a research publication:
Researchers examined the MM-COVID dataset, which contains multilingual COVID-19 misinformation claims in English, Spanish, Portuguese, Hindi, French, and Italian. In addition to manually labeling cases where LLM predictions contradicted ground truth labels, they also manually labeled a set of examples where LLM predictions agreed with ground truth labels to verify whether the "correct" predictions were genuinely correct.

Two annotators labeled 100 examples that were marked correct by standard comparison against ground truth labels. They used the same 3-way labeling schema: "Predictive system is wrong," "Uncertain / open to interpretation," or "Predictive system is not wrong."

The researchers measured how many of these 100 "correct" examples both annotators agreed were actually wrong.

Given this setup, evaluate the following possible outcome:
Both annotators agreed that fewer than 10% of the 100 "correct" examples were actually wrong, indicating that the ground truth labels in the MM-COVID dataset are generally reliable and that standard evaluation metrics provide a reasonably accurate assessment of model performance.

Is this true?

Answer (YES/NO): NO